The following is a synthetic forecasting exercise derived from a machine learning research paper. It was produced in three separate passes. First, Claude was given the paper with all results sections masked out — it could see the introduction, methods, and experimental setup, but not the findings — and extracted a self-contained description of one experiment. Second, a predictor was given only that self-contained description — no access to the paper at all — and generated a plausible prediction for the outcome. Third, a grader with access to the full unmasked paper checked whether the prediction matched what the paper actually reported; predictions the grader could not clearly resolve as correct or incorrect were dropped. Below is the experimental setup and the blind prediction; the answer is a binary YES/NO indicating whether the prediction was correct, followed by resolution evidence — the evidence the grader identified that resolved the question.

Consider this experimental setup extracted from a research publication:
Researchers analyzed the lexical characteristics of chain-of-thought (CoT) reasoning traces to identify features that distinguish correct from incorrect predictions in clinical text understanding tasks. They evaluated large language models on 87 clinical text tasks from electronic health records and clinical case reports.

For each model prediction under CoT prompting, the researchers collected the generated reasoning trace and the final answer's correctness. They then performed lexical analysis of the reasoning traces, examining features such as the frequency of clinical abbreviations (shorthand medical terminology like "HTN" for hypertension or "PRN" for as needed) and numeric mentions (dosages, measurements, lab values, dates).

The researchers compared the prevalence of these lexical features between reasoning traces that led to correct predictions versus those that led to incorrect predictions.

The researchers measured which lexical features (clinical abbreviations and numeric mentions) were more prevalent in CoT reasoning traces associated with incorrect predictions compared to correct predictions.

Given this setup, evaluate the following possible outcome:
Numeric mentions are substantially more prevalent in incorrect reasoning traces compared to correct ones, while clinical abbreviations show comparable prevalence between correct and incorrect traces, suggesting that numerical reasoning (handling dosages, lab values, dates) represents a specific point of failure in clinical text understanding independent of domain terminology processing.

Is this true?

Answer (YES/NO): NO